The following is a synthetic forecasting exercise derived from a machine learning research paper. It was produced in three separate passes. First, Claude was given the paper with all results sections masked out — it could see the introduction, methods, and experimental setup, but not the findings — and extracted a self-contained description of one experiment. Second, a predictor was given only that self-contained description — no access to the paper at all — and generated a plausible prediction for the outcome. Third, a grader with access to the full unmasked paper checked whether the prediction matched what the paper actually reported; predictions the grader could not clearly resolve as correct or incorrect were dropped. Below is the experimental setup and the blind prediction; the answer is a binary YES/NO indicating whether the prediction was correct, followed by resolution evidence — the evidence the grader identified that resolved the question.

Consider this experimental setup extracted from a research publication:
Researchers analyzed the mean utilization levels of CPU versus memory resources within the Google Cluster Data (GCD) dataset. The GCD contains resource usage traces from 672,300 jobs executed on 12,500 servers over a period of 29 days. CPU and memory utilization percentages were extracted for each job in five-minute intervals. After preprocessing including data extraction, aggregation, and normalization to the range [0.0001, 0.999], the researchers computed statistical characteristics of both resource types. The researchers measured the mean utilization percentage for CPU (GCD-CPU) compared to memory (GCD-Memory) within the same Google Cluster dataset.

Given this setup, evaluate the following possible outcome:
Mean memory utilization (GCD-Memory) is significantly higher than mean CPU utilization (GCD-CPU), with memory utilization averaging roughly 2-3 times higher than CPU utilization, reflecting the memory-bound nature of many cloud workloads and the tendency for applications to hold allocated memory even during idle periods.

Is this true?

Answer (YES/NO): NO